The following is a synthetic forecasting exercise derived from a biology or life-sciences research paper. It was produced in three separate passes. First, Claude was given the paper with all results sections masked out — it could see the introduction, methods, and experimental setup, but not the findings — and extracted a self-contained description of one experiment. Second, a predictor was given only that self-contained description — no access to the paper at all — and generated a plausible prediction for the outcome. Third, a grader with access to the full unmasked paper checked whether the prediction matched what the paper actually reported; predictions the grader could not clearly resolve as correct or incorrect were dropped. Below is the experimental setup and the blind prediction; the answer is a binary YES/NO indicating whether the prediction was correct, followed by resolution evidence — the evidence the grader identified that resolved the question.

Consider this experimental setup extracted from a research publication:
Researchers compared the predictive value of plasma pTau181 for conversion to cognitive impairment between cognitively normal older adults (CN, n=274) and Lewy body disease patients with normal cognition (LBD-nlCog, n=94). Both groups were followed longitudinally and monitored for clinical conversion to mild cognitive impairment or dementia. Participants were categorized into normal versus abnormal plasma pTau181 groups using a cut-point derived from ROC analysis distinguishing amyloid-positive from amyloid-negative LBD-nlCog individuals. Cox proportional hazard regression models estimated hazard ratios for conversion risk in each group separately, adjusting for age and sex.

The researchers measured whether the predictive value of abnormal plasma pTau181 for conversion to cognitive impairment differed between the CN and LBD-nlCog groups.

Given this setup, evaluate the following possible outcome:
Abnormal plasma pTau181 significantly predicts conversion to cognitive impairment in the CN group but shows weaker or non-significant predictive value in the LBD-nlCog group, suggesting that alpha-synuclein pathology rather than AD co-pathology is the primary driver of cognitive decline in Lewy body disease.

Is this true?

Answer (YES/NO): NO